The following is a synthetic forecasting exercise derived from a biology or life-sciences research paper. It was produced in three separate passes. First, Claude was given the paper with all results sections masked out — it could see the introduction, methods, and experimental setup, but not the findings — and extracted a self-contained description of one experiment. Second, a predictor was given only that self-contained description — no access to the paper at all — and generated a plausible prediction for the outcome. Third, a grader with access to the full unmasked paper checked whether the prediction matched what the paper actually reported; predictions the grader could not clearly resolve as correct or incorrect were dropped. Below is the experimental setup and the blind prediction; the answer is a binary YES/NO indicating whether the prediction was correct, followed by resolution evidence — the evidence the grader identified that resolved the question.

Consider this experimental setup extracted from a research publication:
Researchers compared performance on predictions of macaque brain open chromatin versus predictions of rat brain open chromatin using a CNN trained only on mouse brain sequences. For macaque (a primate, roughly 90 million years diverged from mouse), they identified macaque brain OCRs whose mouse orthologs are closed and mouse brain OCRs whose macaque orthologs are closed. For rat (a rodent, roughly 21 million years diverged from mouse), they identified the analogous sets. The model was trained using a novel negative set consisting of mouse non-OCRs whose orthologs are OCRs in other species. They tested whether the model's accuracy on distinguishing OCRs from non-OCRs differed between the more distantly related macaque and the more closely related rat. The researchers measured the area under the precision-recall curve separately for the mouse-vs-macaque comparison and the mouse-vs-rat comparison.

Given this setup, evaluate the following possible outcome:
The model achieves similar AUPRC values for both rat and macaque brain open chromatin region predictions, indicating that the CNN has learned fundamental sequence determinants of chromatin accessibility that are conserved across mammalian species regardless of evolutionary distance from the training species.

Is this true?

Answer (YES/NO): NO